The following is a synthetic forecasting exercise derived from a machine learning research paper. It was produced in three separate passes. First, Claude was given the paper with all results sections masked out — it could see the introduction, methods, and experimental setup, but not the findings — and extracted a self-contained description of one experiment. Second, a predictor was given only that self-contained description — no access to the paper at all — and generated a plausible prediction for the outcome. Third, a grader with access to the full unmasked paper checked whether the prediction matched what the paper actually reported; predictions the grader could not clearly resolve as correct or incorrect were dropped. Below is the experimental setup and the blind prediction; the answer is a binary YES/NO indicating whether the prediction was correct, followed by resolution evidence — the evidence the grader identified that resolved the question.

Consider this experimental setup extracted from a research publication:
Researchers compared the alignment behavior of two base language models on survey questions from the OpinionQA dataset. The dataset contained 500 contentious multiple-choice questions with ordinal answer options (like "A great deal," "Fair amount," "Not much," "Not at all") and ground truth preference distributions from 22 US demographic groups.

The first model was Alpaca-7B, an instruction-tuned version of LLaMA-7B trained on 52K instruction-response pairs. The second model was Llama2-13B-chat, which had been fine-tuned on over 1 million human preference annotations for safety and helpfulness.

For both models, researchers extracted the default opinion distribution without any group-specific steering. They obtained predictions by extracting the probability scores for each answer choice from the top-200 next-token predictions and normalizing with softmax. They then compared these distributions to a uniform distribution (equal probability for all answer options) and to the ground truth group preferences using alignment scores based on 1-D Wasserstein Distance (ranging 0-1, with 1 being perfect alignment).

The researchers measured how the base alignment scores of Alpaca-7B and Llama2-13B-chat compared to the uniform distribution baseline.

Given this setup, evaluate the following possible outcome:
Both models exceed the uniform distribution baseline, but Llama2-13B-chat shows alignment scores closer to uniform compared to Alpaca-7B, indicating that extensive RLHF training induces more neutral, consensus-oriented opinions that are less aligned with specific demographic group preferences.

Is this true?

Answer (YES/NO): NO